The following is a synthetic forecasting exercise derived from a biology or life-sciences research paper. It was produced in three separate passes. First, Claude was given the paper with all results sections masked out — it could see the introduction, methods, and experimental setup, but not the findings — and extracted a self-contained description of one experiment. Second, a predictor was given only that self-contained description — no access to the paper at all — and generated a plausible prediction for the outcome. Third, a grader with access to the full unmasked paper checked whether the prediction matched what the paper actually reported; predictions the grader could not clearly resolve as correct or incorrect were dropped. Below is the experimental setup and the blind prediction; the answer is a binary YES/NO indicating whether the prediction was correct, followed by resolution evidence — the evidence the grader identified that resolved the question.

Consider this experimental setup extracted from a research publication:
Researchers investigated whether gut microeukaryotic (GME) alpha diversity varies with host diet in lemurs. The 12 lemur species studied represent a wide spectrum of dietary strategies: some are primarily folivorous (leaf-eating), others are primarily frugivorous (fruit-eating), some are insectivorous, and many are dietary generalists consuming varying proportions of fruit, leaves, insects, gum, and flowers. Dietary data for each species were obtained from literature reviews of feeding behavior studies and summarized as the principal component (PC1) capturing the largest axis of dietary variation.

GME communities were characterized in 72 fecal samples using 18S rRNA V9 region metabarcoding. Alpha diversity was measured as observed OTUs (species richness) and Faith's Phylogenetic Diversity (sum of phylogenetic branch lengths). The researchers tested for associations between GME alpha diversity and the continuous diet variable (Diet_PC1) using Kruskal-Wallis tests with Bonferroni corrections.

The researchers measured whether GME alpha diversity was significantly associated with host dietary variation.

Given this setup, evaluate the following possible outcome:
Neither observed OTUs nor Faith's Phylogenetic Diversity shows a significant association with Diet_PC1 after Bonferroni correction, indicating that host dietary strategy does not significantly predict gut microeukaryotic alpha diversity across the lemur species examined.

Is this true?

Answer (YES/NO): YES